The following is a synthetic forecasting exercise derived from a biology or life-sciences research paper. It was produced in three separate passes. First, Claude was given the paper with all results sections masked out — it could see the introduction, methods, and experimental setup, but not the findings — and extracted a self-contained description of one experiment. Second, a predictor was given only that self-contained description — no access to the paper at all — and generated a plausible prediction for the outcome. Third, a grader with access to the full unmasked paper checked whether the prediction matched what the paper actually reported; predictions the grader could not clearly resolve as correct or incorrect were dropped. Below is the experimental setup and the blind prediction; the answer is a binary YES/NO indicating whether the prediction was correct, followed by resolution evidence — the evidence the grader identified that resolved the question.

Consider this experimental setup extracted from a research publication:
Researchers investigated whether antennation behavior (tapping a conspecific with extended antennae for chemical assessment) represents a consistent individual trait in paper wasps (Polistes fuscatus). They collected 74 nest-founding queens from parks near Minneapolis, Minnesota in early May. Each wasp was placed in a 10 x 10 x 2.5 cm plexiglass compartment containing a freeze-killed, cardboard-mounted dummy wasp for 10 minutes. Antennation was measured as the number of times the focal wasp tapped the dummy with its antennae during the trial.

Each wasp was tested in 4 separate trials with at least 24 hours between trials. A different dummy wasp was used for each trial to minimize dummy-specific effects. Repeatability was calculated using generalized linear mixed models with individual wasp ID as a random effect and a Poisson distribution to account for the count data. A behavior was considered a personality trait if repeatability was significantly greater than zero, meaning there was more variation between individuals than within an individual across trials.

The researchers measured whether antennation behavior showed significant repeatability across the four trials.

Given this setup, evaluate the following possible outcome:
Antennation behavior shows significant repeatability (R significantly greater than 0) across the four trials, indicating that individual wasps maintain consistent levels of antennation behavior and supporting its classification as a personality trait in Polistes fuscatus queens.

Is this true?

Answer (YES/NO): YES